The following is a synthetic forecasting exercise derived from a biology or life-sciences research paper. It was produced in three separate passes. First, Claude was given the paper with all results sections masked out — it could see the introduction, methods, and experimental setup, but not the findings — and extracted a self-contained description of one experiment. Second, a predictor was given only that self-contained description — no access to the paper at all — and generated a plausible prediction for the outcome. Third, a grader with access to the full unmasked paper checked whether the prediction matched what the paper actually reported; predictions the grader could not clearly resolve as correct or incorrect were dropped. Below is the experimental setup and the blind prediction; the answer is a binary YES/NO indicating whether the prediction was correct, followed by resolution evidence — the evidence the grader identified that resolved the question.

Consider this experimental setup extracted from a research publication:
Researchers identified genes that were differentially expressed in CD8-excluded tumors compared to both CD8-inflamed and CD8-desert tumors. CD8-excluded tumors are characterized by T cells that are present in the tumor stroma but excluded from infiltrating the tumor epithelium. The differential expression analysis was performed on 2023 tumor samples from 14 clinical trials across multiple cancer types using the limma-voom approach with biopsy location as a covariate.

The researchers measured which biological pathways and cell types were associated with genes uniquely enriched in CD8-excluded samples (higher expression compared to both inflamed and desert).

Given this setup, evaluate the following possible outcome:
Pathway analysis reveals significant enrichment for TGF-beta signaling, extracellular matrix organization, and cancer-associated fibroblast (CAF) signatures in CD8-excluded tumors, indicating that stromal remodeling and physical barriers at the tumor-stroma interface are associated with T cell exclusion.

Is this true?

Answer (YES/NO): YES